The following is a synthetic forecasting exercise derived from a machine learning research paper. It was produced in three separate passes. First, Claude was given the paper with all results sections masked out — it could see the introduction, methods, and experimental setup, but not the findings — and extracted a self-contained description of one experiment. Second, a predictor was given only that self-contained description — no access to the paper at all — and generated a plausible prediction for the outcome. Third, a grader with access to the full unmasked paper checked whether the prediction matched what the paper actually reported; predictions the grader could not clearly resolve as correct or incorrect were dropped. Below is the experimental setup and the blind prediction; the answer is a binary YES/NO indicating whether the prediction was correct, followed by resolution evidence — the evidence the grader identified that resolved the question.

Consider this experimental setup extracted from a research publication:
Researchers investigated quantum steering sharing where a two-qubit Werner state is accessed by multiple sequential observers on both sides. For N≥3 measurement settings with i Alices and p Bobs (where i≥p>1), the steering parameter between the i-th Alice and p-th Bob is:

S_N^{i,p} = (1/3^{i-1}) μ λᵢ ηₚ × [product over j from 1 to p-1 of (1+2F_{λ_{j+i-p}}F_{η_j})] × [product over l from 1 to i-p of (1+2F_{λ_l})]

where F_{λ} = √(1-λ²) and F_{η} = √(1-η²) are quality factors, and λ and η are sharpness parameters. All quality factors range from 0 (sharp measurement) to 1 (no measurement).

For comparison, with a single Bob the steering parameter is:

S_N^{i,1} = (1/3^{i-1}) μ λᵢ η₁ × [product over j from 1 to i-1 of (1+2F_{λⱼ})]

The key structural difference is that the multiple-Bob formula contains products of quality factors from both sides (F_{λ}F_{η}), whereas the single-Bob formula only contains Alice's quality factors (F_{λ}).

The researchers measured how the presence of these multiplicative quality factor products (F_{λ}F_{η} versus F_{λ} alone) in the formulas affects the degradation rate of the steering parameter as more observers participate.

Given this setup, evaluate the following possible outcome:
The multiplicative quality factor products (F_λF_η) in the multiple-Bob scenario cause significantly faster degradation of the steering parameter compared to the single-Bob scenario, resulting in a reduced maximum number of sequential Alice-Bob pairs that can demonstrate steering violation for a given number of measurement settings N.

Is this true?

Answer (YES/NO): YES